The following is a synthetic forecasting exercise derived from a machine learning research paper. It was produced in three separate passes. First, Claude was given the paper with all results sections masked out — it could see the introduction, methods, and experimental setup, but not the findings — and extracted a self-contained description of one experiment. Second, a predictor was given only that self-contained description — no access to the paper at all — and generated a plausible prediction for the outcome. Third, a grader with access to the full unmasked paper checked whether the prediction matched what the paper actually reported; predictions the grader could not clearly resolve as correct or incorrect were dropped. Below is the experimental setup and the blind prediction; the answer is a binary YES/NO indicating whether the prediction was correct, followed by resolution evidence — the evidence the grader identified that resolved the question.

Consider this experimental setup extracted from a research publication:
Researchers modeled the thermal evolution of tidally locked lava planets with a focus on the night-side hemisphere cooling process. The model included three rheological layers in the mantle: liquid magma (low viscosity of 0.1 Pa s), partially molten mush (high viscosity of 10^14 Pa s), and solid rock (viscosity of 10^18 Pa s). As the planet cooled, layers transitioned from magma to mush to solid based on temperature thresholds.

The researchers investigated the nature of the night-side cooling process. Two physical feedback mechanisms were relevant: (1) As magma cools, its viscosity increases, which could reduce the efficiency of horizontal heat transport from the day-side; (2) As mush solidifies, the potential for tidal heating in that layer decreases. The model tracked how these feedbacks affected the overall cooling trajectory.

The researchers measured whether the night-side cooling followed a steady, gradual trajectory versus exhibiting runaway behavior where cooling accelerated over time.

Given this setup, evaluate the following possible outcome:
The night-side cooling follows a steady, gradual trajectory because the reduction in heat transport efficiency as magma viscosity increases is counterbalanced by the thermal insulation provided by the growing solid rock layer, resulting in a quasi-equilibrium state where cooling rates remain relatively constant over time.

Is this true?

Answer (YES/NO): NO